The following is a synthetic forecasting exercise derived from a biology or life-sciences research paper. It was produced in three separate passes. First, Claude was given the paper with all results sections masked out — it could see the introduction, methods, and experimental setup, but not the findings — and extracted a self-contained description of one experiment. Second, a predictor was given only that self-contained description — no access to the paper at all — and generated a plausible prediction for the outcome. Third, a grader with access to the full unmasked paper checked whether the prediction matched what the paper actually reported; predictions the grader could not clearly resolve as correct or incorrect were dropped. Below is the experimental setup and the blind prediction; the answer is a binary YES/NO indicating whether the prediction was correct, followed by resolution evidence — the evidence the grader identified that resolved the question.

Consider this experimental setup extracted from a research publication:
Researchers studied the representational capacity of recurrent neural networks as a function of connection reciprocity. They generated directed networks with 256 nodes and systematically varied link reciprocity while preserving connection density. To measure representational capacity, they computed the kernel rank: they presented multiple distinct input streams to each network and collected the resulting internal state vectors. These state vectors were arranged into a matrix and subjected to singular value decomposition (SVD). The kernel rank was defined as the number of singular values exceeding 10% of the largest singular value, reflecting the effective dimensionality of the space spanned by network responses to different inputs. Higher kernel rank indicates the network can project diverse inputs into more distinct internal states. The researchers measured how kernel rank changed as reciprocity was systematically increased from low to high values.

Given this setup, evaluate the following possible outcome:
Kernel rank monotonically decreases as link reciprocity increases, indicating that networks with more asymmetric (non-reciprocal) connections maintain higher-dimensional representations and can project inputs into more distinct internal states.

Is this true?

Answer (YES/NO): YES